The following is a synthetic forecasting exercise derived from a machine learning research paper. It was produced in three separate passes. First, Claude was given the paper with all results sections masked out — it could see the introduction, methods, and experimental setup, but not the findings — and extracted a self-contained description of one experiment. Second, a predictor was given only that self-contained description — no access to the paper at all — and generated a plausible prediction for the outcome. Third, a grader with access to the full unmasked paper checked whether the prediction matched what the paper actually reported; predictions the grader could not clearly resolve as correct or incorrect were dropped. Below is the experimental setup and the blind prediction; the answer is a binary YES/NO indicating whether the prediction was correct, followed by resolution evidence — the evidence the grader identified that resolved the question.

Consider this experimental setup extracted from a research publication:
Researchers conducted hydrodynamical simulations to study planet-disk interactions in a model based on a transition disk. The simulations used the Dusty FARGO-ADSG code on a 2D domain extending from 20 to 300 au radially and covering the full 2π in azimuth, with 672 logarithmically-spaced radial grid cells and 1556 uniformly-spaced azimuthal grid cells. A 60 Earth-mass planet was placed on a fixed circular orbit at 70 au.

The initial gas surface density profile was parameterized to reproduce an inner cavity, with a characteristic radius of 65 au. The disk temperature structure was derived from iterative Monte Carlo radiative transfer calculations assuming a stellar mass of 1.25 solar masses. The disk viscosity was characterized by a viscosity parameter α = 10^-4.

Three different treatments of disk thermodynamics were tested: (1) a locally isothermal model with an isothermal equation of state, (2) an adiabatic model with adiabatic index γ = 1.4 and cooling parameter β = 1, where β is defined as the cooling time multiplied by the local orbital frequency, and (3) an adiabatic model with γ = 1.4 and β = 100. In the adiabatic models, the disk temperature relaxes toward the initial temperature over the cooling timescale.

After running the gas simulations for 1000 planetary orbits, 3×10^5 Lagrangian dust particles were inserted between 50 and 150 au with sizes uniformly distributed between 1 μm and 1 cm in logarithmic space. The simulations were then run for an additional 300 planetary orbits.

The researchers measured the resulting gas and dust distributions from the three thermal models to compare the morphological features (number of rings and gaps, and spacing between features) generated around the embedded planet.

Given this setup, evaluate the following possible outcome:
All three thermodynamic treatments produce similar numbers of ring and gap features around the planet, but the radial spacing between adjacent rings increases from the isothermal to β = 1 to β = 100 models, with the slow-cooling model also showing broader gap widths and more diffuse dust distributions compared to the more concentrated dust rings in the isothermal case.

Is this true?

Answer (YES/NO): NO